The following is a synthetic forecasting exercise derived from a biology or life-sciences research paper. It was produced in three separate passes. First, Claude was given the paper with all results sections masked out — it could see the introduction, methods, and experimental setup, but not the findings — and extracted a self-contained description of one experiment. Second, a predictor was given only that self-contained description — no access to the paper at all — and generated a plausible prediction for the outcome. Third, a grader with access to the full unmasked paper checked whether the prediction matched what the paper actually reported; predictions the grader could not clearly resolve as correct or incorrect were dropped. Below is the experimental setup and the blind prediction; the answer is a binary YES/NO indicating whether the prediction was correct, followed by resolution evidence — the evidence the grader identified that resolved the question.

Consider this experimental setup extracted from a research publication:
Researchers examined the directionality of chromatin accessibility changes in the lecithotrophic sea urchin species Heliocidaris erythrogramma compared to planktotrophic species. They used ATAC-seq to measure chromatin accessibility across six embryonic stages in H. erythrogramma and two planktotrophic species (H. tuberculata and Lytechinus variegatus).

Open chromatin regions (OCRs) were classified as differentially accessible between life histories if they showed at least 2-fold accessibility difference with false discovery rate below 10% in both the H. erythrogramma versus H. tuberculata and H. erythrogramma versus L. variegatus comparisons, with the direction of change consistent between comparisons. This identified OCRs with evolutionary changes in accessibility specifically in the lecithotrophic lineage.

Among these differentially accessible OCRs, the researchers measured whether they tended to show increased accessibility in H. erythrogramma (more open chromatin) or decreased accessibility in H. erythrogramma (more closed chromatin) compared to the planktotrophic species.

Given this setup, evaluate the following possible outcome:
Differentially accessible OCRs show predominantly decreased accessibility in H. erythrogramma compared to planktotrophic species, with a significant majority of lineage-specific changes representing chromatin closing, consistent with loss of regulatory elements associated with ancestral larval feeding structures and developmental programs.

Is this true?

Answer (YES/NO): YES